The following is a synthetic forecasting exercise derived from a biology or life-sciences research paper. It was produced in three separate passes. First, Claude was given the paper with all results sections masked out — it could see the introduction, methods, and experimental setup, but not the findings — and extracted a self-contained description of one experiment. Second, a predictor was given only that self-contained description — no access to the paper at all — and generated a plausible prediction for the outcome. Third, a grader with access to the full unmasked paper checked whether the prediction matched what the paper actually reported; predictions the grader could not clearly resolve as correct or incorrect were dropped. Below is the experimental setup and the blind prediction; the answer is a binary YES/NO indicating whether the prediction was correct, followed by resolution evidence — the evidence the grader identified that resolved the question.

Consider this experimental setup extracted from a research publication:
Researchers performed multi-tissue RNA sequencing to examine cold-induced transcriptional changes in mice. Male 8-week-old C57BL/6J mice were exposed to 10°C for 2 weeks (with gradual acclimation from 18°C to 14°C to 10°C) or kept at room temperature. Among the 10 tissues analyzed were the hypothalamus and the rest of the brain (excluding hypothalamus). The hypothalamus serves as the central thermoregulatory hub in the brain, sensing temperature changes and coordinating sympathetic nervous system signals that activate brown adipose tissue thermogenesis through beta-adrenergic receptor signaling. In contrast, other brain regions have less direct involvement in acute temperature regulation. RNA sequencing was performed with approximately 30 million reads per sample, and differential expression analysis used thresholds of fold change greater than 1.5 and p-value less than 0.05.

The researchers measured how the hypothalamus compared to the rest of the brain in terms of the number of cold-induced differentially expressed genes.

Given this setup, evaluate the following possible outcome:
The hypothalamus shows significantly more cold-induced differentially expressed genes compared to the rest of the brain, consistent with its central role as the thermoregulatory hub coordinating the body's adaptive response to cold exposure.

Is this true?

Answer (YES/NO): NO